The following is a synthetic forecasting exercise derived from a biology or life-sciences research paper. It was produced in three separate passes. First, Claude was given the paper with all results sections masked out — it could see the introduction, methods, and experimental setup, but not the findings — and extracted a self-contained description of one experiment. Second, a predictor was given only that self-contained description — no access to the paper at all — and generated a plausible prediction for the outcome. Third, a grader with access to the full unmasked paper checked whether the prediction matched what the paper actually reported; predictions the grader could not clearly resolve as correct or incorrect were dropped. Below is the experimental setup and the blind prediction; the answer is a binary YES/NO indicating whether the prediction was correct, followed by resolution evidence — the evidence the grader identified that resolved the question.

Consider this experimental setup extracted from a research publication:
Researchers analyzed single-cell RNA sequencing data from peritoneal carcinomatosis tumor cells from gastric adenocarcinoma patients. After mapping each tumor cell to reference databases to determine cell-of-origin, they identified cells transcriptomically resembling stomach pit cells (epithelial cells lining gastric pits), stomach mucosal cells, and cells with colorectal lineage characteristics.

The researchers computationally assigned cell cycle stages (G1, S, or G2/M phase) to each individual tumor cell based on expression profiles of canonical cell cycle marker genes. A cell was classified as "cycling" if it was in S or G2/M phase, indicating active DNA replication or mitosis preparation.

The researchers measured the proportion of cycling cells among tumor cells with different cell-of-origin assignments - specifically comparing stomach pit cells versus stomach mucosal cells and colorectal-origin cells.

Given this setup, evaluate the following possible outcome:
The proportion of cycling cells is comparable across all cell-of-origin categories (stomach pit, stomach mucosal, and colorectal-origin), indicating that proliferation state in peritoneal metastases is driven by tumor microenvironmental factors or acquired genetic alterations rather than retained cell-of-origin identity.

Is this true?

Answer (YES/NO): NO